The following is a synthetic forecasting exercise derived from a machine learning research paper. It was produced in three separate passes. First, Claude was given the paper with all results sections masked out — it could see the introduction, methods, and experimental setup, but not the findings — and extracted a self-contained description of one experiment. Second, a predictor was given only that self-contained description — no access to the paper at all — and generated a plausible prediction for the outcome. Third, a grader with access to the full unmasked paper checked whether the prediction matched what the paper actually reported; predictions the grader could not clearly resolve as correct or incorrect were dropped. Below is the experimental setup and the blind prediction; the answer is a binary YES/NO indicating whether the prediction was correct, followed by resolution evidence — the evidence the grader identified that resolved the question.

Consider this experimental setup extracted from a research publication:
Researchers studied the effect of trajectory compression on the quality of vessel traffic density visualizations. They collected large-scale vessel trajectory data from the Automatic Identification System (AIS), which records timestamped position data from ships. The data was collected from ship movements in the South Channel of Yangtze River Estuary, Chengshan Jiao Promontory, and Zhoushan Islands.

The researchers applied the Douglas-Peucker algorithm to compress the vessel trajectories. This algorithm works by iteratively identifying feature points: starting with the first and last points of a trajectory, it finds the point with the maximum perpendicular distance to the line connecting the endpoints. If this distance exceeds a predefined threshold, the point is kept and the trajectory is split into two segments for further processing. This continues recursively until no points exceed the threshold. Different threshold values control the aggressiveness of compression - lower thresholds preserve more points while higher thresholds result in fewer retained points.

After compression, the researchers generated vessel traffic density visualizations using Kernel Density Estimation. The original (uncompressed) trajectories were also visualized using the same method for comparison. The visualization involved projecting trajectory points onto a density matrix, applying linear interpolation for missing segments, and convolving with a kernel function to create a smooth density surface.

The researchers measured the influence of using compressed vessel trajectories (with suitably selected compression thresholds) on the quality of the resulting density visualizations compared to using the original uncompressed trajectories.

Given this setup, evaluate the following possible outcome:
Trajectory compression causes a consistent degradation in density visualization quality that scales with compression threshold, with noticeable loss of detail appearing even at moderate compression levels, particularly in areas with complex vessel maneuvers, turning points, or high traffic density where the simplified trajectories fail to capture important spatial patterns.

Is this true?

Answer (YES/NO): NO